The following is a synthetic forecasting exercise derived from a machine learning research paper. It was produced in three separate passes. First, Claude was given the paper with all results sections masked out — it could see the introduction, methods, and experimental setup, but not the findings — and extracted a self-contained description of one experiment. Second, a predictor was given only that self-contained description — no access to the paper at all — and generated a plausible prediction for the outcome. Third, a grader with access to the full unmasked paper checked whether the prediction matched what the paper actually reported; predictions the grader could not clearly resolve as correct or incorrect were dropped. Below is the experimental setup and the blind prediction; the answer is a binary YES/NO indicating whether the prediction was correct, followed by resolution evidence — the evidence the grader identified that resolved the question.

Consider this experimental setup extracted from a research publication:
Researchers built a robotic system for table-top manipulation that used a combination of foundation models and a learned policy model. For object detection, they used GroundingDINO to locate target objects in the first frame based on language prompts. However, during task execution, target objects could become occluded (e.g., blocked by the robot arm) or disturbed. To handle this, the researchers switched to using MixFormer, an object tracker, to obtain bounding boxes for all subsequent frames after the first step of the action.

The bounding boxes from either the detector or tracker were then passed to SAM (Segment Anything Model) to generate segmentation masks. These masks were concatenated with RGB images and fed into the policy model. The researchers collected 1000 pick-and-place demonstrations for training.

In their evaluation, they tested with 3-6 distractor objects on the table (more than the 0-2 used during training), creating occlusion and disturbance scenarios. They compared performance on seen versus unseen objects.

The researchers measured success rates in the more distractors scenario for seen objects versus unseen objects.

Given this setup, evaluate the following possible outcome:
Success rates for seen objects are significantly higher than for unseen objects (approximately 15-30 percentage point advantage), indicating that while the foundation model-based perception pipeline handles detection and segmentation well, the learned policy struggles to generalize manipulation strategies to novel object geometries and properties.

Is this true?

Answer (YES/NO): NO